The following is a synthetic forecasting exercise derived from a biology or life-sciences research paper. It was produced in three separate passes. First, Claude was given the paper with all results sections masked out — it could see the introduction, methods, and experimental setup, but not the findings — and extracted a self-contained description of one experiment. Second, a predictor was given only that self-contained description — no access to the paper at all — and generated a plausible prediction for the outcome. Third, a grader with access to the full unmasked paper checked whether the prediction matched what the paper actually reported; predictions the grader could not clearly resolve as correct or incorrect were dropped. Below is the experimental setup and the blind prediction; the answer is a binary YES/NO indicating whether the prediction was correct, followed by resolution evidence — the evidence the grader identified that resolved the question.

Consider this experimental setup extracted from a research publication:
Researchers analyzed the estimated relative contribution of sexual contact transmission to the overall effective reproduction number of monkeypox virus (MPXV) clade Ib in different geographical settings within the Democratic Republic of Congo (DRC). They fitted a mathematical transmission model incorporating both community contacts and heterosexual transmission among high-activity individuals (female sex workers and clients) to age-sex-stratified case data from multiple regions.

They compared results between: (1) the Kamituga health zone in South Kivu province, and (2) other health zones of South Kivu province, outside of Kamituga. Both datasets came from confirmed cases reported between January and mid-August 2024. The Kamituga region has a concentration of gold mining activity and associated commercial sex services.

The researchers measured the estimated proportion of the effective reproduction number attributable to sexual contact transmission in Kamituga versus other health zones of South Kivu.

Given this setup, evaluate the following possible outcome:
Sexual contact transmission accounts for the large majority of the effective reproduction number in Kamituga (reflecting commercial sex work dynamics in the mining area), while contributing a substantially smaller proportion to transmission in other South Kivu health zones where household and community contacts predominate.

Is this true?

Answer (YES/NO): YES